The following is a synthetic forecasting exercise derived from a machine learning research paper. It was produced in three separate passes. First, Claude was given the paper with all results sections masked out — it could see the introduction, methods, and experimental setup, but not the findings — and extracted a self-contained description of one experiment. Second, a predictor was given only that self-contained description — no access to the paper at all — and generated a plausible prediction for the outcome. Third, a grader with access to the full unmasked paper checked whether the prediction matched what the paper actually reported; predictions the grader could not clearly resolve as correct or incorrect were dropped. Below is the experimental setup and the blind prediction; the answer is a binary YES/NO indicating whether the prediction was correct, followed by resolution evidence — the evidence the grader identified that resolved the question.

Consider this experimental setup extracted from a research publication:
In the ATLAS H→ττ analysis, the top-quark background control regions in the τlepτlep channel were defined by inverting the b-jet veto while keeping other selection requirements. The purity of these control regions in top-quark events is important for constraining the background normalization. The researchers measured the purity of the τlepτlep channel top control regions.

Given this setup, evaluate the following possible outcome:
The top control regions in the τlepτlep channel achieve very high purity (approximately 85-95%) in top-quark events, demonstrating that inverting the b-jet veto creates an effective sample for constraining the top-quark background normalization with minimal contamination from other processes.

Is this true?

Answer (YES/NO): NO